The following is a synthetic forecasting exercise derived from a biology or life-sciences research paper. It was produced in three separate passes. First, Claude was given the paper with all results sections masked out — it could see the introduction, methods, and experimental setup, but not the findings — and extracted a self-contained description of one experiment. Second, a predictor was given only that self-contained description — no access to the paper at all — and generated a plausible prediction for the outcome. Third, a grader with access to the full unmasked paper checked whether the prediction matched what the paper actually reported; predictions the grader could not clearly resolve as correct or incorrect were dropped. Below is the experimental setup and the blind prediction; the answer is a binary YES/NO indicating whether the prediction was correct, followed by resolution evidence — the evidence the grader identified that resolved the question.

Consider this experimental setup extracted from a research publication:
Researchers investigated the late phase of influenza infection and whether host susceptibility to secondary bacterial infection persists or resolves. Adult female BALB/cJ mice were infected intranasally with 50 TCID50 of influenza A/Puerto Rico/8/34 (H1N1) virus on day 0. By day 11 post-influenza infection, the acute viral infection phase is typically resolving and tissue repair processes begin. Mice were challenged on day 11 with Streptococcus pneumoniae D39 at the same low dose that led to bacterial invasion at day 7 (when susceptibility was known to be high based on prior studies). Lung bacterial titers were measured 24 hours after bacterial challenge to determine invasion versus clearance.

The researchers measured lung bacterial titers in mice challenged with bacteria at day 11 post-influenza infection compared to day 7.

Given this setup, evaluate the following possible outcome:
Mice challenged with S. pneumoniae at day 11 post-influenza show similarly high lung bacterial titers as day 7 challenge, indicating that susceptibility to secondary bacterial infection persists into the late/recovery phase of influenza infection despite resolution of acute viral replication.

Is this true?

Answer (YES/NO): NO